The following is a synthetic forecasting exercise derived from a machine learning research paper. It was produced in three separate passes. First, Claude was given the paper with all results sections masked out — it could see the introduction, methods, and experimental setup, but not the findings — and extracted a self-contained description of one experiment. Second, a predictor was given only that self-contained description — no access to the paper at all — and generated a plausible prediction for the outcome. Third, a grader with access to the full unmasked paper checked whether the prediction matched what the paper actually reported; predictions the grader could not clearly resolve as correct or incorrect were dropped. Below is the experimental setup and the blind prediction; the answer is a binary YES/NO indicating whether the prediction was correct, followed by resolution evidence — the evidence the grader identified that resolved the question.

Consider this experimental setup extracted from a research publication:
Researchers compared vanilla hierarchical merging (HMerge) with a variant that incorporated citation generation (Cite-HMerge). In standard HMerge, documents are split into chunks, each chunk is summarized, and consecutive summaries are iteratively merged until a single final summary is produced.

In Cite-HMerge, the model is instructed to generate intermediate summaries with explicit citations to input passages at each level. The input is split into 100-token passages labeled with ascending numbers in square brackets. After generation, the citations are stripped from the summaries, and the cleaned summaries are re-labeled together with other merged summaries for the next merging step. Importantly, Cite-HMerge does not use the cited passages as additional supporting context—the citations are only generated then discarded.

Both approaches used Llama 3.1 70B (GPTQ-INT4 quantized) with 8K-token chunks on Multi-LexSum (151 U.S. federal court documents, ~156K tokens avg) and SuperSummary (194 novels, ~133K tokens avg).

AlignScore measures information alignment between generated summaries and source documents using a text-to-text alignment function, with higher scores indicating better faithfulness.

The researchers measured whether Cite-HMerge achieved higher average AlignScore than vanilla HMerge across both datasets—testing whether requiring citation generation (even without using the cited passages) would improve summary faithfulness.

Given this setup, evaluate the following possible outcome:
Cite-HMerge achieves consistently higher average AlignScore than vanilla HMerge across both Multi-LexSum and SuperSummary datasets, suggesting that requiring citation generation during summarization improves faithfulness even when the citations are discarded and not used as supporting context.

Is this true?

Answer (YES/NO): YES